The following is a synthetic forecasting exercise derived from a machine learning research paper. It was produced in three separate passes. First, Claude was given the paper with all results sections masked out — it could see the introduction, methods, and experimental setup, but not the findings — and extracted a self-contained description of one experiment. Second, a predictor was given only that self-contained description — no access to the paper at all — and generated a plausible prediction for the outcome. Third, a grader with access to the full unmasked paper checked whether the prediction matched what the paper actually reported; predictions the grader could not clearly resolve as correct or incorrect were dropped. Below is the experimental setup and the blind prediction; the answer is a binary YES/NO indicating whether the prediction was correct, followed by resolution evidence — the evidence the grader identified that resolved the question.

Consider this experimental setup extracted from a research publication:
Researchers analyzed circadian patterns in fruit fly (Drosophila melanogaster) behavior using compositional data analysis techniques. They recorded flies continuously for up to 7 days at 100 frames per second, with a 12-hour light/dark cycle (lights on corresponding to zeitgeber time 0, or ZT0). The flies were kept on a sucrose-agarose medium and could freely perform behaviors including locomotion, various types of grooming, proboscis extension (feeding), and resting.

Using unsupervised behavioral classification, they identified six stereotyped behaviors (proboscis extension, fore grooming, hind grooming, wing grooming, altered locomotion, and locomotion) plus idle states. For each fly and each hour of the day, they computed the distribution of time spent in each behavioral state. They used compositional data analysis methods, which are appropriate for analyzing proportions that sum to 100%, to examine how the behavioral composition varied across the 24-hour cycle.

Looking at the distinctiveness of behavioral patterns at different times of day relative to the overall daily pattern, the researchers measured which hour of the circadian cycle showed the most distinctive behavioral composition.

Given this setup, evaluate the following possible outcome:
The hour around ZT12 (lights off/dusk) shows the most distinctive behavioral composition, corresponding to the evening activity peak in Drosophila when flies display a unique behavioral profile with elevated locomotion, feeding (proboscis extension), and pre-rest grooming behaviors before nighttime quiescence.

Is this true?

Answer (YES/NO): NO